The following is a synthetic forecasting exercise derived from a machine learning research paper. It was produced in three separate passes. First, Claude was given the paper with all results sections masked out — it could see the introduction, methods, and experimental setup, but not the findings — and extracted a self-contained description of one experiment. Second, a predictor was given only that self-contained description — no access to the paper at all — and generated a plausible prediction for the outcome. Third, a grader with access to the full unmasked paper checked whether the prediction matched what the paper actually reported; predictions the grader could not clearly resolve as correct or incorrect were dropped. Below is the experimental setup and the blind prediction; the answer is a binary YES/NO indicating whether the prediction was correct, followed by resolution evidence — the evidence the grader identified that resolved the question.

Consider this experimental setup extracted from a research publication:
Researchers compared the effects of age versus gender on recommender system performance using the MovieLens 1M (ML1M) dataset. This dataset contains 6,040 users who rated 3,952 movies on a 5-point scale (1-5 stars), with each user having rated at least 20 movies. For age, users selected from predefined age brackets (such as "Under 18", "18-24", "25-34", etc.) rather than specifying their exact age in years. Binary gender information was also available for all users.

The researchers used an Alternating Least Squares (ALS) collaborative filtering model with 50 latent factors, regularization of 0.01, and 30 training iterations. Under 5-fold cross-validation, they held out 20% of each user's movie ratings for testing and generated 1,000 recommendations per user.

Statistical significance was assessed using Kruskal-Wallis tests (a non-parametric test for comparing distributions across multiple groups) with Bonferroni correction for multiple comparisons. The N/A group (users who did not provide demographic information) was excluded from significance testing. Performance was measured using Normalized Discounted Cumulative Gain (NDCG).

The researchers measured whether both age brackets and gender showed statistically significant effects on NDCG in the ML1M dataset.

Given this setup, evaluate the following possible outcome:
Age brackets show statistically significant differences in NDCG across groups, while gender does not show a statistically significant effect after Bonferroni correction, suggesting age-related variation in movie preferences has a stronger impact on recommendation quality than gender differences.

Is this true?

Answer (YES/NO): NO